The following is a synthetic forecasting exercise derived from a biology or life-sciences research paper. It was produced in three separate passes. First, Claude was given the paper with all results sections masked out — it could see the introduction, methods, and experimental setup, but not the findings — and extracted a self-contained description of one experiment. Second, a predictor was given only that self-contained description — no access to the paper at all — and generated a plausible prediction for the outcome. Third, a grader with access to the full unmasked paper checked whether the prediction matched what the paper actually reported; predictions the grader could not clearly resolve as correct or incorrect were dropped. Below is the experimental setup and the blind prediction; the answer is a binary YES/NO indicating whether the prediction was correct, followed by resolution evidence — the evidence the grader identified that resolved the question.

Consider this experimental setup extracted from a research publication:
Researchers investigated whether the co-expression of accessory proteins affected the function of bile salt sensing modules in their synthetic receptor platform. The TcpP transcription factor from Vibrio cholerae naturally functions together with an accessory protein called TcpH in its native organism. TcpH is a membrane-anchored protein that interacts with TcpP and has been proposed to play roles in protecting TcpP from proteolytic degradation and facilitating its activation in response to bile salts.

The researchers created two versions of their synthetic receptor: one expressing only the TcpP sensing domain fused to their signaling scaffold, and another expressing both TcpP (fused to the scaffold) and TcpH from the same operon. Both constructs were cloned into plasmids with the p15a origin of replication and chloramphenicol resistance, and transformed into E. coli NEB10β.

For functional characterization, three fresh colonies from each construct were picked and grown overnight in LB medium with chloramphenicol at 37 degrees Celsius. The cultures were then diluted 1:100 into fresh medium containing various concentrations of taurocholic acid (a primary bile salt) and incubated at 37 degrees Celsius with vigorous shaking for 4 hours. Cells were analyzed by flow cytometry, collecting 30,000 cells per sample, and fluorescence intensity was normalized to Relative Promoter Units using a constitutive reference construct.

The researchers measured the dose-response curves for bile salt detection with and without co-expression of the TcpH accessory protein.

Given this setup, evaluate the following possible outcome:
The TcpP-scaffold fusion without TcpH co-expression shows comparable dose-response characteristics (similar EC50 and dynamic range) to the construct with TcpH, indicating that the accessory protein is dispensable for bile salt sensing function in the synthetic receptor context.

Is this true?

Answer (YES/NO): NO